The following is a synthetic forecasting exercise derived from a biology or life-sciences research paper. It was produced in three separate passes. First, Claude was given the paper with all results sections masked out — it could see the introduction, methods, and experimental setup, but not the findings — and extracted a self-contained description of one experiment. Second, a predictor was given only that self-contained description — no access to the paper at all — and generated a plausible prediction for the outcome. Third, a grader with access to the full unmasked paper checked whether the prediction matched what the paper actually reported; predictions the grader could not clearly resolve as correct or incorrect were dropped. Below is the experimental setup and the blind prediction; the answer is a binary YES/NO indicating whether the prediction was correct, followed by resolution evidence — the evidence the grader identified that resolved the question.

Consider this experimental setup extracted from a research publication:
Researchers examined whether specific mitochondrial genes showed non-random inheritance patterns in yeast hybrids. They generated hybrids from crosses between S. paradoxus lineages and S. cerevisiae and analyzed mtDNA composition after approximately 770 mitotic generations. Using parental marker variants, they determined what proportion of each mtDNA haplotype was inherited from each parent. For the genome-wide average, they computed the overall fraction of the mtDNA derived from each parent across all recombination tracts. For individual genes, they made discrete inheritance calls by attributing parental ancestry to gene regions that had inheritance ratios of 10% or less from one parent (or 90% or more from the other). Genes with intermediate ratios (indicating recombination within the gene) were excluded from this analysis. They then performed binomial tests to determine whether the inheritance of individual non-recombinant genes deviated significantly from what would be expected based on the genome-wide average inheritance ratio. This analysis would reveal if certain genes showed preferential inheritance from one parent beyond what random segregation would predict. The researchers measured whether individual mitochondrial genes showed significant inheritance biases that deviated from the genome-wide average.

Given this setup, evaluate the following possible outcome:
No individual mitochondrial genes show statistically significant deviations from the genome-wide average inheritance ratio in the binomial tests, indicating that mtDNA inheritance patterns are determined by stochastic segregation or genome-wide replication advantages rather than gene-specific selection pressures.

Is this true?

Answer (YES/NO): NO